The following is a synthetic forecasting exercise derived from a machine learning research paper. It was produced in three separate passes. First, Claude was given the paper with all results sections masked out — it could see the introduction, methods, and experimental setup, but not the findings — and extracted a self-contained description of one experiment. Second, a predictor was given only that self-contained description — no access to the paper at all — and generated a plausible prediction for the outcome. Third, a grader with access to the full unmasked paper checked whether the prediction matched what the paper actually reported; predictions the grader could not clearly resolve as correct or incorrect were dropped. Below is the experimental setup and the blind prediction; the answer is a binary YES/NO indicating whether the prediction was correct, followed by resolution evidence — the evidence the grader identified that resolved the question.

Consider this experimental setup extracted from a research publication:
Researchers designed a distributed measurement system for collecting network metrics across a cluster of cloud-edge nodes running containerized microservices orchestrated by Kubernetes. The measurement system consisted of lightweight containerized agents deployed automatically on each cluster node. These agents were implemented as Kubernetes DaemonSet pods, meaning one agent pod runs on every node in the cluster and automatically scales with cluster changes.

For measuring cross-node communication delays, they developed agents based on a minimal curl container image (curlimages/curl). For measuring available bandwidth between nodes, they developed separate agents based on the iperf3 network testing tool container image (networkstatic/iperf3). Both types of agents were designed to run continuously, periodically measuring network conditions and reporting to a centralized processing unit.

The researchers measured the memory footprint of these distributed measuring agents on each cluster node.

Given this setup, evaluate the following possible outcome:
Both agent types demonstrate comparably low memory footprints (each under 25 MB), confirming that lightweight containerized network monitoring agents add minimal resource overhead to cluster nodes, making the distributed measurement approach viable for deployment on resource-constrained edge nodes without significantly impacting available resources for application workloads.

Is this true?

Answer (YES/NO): NO